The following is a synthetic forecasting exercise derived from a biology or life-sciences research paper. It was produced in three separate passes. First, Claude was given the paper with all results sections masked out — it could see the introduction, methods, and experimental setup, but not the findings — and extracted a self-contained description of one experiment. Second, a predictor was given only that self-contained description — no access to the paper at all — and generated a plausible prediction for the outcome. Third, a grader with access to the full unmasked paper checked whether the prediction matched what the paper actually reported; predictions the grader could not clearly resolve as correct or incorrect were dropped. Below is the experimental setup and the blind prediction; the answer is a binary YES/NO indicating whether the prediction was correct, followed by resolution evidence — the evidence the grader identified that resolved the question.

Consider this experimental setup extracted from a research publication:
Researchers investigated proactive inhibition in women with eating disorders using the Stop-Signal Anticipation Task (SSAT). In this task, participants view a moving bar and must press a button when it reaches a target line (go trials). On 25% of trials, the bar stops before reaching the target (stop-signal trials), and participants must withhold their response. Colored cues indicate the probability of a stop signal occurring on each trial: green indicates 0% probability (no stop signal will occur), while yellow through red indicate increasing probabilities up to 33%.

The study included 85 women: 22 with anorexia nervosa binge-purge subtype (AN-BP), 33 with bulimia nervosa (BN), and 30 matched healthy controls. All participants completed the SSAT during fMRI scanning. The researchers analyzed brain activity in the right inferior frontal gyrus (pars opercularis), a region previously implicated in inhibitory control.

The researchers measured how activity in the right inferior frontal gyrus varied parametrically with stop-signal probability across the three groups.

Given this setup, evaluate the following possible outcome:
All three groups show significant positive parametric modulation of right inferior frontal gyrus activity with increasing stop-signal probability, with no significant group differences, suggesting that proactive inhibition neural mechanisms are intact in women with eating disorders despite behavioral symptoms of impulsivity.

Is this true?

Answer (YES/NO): NO